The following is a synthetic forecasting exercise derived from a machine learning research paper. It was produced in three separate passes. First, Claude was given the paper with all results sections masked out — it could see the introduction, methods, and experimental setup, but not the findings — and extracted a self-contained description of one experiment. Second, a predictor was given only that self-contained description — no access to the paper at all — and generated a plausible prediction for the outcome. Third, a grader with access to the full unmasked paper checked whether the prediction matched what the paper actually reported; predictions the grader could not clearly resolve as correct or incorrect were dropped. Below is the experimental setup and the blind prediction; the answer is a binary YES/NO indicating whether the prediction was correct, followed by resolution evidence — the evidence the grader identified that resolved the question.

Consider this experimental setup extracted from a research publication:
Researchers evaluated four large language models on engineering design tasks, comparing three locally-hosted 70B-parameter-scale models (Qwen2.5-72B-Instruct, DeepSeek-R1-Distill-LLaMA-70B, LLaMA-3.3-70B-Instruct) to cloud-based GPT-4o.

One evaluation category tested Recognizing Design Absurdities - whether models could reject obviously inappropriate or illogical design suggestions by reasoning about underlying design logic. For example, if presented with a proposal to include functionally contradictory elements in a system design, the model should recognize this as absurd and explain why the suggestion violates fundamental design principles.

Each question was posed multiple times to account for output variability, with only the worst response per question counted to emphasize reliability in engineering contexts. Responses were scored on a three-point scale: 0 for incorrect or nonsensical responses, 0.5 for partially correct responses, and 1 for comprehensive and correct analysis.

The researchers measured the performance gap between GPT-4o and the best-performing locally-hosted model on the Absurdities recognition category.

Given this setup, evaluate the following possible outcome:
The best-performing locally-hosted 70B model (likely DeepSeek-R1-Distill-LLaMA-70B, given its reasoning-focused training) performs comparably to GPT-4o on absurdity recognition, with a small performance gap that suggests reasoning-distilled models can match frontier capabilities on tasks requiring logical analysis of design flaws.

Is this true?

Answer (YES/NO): NO